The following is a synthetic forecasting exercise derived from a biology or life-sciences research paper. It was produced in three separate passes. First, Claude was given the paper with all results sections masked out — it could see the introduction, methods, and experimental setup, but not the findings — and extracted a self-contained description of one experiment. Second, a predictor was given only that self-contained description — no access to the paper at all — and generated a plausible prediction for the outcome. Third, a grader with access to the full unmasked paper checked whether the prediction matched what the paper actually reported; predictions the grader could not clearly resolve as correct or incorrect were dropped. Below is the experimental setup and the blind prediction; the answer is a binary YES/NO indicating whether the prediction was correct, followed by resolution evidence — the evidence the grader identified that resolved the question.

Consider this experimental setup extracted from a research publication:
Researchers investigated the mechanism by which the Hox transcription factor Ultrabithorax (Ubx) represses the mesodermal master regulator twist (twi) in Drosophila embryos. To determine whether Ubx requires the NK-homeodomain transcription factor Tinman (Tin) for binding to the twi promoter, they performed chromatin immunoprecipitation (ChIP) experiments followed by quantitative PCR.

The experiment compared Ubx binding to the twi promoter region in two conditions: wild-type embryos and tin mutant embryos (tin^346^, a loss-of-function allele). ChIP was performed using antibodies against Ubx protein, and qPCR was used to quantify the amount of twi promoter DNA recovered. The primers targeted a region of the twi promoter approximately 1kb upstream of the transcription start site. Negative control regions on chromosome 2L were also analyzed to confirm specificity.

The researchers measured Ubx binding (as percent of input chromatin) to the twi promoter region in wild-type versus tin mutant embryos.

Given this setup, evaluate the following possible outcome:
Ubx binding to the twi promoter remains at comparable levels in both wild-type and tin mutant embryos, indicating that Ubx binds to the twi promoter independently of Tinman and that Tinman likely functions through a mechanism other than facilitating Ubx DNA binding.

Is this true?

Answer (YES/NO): NO